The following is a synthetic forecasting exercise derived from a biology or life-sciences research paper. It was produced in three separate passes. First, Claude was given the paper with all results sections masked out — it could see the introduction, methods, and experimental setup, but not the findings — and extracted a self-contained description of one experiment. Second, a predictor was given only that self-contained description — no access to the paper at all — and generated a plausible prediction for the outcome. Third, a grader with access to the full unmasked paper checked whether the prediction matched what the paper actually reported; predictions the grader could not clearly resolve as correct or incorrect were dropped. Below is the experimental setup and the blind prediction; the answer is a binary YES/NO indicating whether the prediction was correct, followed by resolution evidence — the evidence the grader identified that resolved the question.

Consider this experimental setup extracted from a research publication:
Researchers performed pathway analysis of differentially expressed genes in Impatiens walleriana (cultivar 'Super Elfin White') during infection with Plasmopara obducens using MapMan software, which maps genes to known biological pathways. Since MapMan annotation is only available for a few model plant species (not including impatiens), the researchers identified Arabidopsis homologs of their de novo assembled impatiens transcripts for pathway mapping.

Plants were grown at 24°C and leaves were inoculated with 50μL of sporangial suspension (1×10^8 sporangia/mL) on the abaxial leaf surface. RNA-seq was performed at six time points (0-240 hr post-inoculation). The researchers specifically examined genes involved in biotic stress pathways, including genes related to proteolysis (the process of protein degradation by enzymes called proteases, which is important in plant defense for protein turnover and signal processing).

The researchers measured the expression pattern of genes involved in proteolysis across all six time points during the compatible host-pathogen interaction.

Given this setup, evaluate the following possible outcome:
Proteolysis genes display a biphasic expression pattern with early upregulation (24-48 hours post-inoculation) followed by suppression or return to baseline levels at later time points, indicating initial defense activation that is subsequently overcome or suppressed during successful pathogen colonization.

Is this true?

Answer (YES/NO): NO